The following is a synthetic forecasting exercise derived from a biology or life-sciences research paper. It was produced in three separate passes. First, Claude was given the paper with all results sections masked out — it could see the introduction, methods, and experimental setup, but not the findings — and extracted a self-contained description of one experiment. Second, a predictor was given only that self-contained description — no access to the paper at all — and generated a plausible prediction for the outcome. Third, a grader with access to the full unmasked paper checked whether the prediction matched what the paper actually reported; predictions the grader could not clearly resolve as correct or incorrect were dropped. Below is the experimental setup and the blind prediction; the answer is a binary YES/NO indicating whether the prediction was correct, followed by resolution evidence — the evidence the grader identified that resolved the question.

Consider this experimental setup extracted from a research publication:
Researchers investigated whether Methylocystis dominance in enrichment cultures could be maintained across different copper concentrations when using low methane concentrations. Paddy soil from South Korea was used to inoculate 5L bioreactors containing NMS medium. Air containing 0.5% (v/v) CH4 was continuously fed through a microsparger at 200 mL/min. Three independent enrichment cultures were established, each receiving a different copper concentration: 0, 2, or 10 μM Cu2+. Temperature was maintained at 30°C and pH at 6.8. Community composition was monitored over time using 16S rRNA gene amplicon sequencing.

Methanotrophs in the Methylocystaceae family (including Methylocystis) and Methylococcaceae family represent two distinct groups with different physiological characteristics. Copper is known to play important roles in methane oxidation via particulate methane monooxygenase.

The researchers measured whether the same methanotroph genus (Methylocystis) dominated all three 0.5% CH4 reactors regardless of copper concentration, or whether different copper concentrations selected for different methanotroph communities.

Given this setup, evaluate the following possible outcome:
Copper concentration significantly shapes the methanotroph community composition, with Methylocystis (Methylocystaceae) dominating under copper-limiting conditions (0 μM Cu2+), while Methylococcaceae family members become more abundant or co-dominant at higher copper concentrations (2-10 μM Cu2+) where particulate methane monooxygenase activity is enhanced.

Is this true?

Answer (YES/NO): NO